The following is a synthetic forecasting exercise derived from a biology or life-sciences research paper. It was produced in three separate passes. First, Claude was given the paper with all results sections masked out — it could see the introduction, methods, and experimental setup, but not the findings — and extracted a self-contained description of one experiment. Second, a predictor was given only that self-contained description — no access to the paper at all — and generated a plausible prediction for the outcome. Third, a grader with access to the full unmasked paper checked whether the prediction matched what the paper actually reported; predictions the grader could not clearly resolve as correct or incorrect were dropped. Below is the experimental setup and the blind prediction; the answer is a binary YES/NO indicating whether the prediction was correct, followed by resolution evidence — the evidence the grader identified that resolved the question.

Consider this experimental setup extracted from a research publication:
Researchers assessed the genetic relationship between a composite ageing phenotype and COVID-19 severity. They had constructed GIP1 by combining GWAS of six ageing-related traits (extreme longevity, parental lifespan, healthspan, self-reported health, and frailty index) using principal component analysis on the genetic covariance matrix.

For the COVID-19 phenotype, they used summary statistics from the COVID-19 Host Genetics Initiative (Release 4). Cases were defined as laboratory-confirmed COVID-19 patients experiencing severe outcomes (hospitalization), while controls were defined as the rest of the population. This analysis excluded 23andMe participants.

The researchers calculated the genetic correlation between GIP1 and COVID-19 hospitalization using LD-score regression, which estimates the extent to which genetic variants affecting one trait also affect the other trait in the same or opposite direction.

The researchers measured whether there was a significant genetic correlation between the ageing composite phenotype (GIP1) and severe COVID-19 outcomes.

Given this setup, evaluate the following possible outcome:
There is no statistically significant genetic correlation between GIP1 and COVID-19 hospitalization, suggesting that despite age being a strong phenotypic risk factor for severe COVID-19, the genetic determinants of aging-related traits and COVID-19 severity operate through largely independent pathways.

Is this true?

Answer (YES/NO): NO